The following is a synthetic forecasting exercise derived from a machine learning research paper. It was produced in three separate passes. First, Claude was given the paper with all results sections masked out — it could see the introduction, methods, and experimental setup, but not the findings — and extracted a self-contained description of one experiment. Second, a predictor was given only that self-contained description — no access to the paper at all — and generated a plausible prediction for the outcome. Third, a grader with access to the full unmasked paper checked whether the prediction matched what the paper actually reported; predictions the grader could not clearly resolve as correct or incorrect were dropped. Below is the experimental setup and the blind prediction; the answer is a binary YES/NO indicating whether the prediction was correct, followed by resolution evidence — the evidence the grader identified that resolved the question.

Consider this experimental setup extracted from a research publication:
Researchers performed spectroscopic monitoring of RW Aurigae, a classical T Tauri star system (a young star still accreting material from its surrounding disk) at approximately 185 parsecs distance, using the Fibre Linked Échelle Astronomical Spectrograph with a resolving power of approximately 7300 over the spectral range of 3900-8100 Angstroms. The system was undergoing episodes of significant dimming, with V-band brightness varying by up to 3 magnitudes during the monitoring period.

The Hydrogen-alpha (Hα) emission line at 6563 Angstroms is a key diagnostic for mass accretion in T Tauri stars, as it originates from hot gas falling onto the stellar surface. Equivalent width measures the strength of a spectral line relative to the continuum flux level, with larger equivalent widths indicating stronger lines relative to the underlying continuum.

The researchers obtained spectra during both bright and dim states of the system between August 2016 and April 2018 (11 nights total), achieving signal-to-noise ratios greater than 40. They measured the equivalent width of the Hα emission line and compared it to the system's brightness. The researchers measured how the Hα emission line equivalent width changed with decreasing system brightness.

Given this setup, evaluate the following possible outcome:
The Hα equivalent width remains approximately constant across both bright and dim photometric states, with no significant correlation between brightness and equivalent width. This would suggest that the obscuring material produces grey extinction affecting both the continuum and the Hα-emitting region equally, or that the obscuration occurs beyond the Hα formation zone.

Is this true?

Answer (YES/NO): NO